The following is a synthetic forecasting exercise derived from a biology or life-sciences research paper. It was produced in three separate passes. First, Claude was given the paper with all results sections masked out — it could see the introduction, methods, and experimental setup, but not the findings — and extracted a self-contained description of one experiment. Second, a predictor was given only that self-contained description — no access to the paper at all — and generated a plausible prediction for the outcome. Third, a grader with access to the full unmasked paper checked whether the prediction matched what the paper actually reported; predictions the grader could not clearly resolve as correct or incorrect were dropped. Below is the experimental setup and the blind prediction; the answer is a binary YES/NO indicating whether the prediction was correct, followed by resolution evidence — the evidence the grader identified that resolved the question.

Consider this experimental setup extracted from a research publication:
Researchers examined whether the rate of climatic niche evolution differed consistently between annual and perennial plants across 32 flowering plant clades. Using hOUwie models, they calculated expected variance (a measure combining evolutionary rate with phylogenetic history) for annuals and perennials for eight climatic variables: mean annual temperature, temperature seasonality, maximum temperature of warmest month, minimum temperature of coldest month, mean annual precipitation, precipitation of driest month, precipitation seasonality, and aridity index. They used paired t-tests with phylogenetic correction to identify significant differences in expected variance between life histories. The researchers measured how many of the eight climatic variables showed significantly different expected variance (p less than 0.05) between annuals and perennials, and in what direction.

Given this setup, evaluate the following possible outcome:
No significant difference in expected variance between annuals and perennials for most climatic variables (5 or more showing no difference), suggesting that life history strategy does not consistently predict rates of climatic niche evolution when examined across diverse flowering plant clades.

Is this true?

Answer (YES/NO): YES